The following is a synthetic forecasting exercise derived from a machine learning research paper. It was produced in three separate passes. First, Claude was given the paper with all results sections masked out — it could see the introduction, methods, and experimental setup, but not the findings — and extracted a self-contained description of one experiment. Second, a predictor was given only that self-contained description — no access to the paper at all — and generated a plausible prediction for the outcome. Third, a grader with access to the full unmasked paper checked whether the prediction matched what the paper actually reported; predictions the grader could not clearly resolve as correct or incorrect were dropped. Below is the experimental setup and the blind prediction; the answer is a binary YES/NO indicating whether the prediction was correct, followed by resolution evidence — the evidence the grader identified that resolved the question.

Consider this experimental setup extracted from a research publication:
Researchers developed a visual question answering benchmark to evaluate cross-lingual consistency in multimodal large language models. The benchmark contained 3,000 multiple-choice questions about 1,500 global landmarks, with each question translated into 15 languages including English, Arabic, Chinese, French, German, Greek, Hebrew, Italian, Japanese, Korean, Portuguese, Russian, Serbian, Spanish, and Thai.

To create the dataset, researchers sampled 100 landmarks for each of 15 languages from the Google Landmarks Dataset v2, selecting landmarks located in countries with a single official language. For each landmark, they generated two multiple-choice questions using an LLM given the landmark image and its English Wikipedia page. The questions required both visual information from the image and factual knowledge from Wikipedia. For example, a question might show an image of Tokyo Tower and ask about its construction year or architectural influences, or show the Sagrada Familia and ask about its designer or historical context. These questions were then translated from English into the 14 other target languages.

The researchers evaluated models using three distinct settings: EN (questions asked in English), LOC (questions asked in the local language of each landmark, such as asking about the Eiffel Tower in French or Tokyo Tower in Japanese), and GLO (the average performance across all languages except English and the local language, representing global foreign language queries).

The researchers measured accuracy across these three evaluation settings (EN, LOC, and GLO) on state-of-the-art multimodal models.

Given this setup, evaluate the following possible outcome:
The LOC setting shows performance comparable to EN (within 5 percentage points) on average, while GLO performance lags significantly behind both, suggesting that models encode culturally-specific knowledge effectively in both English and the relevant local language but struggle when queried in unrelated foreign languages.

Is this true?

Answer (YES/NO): YES